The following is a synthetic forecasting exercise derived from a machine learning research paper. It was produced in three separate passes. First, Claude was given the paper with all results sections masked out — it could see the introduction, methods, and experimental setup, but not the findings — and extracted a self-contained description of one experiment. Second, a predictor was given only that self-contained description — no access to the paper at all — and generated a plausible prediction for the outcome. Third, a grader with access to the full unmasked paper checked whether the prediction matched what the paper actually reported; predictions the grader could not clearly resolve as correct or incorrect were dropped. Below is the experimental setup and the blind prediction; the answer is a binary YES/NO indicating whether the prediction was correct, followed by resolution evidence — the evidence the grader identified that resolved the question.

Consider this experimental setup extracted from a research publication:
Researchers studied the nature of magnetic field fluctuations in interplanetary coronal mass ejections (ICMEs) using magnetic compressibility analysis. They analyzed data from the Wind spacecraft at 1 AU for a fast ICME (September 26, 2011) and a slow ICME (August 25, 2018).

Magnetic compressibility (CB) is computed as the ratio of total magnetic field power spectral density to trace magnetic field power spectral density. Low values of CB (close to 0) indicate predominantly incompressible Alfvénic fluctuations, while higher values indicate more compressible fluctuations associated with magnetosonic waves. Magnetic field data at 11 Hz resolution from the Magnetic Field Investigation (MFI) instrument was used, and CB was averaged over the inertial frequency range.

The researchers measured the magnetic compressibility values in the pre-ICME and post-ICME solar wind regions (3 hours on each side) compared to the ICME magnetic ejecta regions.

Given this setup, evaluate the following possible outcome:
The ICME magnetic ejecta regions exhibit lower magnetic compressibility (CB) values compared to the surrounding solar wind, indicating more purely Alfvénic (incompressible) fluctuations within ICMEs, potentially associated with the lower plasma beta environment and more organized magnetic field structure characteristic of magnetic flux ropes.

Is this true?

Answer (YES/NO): YES